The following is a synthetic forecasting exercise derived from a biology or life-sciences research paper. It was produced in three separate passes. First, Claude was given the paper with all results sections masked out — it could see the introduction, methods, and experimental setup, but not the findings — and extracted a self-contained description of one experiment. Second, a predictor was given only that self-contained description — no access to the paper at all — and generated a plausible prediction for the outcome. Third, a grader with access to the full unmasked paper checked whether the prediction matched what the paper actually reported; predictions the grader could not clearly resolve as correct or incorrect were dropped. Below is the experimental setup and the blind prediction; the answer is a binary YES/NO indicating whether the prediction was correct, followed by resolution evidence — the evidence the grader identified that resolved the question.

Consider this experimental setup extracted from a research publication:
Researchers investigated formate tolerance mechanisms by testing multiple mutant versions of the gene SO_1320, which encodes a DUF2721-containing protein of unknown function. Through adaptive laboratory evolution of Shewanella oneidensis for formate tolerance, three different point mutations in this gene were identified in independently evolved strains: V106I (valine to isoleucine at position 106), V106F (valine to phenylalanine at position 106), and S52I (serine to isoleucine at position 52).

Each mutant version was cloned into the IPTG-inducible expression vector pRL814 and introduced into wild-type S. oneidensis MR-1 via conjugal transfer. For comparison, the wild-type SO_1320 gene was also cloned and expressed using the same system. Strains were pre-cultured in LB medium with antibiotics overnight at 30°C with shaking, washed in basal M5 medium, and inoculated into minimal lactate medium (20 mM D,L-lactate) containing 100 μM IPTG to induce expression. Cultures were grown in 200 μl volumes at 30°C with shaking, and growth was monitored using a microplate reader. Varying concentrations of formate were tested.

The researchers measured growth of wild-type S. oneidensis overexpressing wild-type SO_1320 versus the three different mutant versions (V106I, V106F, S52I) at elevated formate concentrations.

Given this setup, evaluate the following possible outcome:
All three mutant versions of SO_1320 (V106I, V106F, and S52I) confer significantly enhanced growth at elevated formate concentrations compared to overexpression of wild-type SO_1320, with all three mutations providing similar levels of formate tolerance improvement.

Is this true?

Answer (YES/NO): YES